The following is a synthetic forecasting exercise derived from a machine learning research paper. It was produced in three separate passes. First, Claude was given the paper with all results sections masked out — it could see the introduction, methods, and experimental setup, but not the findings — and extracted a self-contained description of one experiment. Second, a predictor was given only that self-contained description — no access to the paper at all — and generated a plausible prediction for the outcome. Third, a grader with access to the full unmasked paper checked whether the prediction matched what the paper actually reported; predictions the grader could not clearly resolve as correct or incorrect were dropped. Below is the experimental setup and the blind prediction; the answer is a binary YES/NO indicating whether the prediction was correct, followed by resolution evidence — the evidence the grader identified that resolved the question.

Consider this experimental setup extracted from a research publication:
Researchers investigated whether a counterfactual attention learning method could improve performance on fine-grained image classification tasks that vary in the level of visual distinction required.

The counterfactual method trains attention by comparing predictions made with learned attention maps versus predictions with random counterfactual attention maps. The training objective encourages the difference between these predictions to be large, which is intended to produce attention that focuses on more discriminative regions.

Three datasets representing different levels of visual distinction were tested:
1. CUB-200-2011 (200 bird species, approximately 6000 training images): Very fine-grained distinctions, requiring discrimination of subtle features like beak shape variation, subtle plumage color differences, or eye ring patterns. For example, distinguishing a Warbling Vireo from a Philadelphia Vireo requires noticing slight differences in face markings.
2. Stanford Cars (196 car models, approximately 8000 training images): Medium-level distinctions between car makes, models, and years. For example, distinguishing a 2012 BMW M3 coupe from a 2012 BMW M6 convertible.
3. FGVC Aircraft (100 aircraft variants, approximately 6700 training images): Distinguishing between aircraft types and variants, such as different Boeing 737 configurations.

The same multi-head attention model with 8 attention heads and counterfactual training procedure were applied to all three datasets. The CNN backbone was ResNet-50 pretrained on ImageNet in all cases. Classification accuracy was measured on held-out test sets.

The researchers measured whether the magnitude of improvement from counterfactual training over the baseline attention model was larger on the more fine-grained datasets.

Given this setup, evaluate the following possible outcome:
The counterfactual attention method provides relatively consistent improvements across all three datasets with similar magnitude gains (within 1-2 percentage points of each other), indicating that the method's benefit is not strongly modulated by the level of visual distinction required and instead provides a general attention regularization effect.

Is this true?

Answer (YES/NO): NO